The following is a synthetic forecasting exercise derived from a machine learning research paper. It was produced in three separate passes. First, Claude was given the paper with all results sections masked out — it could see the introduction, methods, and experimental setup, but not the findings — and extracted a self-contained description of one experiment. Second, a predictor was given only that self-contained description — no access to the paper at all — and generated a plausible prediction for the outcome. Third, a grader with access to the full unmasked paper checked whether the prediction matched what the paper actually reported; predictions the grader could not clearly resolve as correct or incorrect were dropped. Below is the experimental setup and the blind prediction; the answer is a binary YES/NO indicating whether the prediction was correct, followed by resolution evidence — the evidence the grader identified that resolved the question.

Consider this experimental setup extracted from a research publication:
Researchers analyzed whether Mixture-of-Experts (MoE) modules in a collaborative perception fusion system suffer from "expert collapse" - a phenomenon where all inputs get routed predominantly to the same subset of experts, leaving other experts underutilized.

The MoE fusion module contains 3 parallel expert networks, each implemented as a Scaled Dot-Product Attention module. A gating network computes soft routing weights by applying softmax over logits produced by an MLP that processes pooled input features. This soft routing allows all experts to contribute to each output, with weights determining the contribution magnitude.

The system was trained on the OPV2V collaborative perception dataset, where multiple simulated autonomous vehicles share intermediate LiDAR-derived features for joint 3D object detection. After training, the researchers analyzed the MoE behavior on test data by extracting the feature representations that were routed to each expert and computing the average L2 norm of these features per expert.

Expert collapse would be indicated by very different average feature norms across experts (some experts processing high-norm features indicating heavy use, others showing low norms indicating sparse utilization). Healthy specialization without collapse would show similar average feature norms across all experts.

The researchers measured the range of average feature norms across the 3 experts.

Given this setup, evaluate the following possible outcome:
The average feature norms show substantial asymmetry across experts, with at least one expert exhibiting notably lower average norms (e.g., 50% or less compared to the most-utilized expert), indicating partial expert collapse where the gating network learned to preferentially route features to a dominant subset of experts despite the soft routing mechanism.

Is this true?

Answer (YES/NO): NO